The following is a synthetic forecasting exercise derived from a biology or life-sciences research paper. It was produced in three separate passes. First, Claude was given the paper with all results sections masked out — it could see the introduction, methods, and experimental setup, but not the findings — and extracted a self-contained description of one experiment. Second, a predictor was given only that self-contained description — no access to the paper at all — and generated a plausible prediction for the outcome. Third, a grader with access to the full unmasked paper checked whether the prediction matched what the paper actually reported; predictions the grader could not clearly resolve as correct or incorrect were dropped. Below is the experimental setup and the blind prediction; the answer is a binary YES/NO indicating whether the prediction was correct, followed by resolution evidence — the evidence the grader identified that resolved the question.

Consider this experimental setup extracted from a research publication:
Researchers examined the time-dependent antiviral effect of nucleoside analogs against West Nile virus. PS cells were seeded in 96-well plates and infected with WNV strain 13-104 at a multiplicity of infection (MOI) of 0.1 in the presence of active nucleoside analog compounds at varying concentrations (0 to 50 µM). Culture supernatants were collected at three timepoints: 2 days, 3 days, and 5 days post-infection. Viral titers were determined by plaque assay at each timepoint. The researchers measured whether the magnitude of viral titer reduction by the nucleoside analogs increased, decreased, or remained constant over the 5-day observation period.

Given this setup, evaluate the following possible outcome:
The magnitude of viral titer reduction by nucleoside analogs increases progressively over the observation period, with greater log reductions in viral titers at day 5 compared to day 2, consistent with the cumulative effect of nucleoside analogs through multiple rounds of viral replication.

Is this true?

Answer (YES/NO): NO